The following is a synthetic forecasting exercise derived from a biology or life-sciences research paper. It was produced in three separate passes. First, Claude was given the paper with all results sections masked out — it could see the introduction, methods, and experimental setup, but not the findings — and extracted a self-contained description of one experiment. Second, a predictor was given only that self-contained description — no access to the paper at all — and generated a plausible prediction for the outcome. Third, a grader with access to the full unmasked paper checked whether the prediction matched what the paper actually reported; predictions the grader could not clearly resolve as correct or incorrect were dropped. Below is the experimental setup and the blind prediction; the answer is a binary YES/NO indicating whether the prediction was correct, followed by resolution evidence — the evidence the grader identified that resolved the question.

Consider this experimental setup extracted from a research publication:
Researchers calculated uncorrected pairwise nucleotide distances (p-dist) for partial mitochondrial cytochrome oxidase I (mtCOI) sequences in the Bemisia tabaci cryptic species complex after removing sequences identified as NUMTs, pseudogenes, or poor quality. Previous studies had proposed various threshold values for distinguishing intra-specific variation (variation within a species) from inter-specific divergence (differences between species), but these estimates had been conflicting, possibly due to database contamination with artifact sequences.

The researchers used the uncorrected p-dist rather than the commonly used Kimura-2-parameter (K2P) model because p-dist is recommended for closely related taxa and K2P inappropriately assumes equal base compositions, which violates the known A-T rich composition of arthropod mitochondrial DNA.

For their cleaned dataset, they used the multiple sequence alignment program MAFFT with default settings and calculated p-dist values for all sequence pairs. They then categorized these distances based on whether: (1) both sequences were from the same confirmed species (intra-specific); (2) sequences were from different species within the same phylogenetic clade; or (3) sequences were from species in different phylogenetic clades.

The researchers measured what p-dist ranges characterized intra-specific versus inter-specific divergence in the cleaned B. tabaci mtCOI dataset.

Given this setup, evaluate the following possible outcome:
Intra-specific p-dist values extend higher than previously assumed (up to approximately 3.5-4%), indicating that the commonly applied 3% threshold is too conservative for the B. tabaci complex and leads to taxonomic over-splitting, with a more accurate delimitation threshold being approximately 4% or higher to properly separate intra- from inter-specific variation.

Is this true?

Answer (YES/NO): NO